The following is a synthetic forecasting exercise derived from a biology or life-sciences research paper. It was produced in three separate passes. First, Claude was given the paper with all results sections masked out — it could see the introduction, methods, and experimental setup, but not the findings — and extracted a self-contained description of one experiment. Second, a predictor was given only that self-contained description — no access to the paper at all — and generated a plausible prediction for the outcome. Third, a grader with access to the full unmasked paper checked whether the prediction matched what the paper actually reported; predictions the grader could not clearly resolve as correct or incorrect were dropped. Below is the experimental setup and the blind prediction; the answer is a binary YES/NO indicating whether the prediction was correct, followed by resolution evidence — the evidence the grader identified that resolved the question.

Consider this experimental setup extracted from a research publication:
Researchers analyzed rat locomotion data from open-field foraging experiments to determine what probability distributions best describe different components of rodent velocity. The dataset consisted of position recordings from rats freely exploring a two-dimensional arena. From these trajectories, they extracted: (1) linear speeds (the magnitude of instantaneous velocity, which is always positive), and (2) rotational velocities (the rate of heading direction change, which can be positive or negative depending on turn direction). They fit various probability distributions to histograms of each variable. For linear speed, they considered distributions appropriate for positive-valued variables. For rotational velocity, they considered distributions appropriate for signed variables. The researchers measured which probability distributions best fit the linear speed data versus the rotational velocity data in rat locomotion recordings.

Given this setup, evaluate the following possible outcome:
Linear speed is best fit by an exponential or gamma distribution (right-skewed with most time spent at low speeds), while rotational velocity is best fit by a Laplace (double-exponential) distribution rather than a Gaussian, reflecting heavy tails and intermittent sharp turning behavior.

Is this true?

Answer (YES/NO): NO